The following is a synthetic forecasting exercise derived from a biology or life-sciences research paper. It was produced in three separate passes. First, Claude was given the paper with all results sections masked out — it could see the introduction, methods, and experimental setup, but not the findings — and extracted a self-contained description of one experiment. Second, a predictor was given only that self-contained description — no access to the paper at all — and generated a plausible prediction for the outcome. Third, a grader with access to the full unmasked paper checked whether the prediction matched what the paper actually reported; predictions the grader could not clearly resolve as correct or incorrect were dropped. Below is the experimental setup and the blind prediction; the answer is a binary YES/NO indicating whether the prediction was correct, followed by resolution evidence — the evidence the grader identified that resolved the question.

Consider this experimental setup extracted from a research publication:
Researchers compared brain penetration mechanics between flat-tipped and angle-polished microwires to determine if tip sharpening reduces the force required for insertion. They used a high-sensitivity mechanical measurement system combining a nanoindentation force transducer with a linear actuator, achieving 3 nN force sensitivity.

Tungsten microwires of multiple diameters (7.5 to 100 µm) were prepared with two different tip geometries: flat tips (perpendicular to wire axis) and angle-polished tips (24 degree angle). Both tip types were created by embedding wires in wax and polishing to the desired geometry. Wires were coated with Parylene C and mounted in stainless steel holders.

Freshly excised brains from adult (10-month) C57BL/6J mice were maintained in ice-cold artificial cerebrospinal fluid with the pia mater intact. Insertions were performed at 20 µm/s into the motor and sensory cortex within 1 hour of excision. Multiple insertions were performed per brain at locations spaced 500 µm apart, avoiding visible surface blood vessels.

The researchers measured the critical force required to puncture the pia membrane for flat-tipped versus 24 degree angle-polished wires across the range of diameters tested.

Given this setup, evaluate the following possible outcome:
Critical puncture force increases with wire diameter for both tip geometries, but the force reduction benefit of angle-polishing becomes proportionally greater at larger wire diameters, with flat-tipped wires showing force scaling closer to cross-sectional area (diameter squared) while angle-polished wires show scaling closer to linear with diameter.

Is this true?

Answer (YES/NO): NO